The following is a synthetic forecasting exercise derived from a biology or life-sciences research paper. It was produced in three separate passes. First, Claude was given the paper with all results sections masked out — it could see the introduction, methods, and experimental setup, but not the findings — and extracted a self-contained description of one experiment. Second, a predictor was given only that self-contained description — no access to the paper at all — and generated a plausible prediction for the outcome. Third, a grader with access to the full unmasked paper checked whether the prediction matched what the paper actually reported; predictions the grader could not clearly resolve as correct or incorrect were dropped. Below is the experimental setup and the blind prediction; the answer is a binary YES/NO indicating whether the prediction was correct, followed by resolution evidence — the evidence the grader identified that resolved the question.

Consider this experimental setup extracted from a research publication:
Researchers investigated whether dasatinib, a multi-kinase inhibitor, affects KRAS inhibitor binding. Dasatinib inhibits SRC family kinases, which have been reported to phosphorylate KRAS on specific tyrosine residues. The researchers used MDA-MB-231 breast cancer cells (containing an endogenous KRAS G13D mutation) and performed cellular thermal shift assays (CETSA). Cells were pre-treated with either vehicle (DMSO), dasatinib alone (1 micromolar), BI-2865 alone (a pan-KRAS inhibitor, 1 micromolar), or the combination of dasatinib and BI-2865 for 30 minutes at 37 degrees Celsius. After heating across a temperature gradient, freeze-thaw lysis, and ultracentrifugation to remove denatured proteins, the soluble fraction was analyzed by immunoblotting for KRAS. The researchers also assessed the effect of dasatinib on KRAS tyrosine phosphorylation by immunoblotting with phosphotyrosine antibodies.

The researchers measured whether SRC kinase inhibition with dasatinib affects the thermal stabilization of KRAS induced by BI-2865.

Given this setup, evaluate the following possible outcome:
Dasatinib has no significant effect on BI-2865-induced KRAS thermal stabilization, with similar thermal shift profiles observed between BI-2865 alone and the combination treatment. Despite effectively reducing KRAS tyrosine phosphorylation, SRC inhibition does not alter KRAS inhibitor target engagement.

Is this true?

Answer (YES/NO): NO